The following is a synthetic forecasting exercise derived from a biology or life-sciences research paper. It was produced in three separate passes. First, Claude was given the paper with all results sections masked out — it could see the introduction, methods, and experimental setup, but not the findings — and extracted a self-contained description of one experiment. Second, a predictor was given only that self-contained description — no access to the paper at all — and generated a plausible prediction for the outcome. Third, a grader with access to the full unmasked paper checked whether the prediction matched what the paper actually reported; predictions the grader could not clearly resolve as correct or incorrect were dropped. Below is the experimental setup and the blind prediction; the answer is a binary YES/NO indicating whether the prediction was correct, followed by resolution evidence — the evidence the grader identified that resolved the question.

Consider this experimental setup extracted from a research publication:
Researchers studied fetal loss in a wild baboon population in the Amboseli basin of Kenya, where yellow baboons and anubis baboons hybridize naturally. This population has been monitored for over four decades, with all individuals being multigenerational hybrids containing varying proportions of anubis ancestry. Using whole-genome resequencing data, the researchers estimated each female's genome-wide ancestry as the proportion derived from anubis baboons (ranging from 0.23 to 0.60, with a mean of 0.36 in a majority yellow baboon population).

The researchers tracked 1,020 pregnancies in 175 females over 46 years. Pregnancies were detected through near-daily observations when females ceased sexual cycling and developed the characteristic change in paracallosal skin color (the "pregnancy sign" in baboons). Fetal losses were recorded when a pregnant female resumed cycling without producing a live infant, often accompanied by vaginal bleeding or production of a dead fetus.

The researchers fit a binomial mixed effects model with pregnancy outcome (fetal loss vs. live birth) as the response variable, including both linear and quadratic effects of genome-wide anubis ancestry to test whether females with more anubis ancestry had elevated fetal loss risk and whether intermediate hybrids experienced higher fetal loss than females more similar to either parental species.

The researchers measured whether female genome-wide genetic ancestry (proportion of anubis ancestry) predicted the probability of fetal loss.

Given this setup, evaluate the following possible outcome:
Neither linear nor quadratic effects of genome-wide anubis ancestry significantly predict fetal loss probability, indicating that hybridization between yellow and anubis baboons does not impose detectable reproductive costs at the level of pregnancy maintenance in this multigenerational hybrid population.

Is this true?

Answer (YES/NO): YES